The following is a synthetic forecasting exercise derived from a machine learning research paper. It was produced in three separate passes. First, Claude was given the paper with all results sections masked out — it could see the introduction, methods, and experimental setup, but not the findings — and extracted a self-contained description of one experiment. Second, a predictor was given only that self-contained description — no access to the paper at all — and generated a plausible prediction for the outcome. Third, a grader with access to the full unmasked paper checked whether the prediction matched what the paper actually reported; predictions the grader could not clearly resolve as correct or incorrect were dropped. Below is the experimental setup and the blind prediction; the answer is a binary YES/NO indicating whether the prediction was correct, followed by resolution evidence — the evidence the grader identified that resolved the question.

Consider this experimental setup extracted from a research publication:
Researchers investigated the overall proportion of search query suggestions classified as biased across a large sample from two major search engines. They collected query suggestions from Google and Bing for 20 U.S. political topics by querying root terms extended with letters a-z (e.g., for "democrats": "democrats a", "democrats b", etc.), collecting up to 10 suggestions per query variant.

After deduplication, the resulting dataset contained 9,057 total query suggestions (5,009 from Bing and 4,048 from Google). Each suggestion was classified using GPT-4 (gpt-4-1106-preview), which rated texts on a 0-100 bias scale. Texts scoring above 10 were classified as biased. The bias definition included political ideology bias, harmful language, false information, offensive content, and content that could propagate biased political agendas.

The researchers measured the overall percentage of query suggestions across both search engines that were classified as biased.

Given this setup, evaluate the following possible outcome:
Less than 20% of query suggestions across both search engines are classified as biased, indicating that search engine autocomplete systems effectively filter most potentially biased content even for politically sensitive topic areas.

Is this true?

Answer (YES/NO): YES